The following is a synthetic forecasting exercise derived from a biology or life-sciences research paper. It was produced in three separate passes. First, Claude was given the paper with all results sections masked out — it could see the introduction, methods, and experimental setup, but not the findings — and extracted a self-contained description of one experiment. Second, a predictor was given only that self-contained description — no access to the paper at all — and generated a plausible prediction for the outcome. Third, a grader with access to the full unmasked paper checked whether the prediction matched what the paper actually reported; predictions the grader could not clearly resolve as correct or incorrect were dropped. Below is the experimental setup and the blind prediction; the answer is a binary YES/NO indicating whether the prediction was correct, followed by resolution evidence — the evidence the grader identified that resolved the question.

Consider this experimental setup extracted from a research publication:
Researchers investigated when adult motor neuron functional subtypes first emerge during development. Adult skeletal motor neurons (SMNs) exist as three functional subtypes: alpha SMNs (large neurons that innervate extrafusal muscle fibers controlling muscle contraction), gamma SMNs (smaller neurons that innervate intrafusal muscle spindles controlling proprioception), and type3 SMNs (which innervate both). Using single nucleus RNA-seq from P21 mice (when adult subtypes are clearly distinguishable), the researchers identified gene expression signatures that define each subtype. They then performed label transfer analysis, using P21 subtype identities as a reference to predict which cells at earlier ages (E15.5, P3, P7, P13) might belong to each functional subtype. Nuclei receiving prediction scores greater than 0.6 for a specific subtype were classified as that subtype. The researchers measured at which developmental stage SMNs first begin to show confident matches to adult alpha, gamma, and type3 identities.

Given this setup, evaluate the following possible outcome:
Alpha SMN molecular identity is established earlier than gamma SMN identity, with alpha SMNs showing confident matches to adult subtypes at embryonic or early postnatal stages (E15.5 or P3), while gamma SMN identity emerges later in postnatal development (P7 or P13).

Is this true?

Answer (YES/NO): NO